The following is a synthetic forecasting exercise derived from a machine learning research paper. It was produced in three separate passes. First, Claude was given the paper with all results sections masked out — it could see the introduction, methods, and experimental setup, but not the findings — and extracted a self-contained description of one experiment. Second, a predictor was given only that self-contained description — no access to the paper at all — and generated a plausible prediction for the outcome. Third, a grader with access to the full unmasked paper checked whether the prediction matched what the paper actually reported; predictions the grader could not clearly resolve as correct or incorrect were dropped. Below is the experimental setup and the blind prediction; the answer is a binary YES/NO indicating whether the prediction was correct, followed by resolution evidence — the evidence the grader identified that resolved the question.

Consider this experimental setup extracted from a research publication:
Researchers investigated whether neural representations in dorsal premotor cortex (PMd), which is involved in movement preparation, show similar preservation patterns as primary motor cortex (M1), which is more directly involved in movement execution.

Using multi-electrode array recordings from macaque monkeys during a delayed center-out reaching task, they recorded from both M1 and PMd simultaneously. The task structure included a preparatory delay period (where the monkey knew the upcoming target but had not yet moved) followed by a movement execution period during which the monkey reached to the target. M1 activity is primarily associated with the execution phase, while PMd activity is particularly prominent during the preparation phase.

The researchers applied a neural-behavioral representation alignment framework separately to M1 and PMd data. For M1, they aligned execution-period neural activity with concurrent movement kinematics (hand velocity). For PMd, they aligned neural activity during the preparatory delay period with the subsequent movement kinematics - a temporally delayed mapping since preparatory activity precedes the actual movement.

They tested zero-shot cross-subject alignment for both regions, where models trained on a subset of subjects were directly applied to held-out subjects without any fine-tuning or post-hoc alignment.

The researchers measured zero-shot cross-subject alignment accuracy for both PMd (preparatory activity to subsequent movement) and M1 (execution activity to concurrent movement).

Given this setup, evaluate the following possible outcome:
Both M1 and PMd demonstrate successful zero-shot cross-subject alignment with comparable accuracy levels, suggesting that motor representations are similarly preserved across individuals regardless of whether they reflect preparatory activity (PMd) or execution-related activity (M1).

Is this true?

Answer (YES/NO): YES